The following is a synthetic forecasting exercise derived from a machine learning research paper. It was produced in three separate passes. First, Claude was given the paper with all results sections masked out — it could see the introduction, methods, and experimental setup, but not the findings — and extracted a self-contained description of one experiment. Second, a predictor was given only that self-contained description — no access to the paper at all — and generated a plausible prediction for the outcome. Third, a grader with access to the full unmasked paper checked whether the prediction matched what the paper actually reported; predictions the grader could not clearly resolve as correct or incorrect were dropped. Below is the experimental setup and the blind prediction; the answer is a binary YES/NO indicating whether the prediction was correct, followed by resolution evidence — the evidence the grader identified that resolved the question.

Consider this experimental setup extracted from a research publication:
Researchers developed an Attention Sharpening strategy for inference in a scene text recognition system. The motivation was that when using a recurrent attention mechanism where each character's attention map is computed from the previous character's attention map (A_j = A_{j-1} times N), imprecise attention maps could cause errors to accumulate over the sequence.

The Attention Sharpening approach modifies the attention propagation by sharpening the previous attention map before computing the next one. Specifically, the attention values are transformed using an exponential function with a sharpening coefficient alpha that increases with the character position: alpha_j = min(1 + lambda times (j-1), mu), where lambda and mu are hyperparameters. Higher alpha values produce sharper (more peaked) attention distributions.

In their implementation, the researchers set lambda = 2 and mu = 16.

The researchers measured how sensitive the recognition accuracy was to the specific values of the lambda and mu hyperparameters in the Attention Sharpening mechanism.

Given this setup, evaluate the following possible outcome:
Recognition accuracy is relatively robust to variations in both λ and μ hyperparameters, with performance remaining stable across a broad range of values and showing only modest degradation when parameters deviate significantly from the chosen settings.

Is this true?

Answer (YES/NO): YES